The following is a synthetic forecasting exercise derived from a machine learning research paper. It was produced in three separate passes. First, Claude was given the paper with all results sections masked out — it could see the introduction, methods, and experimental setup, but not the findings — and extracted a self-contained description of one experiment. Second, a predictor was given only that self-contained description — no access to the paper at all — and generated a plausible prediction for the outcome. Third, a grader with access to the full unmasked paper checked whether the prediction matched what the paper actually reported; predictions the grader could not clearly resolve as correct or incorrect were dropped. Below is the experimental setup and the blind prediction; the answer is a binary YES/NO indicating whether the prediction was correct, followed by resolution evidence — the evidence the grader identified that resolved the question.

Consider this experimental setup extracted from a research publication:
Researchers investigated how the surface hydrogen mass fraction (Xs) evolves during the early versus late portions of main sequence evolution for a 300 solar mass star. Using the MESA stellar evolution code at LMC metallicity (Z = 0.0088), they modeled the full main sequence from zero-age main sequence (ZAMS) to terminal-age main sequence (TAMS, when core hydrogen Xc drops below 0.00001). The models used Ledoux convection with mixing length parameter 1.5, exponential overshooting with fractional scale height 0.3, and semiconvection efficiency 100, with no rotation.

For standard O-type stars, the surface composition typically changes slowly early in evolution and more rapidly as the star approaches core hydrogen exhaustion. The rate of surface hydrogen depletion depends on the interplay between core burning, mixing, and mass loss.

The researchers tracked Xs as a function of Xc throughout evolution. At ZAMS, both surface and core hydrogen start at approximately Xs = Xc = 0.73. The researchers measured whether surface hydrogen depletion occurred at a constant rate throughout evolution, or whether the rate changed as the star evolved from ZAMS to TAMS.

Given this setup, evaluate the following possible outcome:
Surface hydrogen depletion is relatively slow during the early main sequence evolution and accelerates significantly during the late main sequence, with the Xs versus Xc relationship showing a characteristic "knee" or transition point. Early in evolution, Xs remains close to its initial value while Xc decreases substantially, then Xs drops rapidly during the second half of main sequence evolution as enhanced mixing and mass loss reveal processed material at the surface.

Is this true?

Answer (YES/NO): NO